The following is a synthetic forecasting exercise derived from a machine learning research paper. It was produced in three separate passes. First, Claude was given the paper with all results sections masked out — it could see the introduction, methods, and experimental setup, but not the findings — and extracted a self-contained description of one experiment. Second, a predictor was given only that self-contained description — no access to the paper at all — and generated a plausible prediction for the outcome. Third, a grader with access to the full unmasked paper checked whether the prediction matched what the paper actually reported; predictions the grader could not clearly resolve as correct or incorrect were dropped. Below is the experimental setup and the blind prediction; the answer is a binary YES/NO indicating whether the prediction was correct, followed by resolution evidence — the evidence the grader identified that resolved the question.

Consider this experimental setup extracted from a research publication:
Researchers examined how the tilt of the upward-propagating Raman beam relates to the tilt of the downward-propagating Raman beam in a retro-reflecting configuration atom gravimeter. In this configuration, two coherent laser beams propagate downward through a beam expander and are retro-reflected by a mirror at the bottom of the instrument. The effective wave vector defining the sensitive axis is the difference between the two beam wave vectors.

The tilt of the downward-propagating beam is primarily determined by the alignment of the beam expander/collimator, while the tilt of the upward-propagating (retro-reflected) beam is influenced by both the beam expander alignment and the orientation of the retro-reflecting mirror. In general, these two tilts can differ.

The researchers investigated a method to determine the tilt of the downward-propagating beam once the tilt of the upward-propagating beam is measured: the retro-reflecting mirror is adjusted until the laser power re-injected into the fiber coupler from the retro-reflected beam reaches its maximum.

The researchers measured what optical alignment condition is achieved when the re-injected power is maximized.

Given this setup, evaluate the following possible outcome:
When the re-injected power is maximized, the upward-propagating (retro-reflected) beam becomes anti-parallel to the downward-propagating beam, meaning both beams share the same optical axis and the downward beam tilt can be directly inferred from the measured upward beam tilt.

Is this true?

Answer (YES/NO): YES